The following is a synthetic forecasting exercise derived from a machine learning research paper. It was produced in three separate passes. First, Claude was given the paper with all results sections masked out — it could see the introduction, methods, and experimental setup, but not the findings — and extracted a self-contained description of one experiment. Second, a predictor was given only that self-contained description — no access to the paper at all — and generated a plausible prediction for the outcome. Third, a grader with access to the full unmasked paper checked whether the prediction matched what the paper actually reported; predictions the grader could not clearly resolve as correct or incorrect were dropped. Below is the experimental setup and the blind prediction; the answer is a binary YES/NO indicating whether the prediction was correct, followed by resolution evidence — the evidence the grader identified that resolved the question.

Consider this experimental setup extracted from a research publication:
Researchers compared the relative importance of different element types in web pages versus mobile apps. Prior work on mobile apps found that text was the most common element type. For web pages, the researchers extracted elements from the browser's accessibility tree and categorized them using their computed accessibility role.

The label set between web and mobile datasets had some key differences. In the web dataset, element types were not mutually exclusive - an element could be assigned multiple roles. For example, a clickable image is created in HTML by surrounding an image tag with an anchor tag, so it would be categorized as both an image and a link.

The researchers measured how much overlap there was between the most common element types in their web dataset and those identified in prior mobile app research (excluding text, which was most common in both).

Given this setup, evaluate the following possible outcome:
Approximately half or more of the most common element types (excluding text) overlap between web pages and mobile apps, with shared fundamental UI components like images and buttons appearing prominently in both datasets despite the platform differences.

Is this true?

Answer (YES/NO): NO